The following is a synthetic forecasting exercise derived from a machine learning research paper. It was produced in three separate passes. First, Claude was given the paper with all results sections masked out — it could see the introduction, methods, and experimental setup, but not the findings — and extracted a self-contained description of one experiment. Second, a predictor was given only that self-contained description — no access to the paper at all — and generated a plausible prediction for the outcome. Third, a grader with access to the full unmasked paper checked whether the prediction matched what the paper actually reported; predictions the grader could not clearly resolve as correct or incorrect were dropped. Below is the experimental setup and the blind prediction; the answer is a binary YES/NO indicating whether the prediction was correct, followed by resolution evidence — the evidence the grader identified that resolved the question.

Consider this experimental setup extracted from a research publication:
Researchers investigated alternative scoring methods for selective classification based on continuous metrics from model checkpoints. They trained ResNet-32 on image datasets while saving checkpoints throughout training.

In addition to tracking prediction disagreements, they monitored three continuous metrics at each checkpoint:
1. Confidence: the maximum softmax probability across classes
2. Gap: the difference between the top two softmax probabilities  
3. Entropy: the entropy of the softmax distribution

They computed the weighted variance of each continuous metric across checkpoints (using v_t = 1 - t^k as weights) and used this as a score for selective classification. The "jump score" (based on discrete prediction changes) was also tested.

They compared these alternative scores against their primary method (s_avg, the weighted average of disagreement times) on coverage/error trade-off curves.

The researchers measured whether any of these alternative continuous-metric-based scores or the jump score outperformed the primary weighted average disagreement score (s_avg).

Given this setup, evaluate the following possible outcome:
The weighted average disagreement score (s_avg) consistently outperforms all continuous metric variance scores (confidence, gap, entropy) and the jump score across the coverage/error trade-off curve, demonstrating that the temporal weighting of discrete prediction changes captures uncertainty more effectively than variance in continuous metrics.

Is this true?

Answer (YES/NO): YES